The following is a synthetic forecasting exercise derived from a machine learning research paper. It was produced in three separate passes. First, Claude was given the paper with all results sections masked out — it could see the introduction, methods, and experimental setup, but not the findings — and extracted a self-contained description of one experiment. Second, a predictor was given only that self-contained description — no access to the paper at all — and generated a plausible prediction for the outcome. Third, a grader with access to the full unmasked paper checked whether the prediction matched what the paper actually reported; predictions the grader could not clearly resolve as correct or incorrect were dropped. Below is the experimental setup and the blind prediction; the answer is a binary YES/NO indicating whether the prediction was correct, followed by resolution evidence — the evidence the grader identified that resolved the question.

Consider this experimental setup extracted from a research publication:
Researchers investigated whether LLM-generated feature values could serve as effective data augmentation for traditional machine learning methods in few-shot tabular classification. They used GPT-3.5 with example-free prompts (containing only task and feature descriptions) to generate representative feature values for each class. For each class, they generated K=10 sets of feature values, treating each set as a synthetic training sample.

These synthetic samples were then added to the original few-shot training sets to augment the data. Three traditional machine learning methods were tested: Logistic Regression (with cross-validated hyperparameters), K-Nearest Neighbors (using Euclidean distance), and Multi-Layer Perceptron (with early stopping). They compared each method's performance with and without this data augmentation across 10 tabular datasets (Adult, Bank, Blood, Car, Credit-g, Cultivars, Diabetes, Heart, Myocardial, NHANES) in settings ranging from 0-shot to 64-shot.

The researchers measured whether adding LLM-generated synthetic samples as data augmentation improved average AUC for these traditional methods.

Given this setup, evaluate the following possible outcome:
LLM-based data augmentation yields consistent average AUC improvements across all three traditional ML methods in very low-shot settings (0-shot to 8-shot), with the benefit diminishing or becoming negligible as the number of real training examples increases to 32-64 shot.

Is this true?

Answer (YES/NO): YES